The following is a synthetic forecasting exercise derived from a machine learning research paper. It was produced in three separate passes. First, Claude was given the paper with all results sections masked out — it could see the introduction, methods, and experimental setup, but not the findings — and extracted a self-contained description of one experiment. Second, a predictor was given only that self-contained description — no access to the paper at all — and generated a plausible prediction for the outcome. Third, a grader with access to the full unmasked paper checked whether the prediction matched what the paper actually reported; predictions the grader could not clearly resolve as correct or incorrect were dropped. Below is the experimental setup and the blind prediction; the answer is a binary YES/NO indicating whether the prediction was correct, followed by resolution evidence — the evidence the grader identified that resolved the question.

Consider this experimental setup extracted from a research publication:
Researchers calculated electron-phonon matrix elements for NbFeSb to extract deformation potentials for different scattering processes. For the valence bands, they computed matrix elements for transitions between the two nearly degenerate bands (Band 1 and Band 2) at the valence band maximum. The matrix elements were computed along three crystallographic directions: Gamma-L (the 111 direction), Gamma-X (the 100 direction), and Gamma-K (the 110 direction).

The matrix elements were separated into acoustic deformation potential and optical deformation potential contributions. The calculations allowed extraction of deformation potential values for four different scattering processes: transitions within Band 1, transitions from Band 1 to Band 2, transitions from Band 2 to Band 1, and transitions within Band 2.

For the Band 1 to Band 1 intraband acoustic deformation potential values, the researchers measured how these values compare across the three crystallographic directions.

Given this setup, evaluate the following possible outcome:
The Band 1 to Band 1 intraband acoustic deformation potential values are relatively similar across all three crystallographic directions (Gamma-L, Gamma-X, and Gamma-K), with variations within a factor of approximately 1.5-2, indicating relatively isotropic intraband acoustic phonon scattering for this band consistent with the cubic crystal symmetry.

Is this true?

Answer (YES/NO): YES